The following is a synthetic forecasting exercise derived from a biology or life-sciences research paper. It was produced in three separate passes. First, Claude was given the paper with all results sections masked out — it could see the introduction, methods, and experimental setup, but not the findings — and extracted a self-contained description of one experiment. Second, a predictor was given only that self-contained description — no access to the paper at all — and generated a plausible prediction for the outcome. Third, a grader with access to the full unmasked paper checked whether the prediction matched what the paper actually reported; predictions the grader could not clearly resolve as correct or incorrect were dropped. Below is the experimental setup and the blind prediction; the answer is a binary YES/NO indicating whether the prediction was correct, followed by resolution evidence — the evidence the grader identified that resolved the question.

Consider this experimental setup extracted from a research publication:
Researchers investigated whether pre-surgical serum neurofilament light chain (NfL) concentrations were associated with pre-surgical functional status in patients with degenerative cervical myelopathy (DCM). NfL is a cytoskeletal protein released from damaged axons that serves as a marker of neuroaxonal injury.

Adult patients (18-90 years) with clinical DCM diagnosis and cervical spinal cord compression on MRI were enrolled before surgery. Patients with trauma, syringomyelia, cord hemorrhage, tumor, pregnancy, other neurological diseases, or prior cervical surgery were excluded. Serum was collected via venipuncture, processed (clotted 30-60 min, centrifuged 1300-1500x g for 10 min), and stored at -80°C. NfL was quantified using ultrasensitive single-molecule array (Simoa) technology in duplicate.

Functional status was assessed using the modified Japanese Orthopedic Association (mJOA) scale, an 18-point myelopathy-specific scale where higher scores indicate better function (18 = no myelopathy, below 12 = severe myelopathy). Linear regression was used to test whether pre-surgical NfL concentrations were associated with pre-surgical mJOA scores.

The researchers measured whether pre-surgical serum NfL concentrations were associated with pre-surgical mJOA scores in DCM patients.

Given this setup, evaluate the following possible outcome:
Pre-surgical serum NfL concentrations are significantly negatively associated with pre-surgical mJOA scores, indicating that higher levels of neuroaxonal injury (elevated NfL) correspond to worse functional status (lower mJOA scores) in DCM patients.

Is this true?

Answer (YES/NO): NO